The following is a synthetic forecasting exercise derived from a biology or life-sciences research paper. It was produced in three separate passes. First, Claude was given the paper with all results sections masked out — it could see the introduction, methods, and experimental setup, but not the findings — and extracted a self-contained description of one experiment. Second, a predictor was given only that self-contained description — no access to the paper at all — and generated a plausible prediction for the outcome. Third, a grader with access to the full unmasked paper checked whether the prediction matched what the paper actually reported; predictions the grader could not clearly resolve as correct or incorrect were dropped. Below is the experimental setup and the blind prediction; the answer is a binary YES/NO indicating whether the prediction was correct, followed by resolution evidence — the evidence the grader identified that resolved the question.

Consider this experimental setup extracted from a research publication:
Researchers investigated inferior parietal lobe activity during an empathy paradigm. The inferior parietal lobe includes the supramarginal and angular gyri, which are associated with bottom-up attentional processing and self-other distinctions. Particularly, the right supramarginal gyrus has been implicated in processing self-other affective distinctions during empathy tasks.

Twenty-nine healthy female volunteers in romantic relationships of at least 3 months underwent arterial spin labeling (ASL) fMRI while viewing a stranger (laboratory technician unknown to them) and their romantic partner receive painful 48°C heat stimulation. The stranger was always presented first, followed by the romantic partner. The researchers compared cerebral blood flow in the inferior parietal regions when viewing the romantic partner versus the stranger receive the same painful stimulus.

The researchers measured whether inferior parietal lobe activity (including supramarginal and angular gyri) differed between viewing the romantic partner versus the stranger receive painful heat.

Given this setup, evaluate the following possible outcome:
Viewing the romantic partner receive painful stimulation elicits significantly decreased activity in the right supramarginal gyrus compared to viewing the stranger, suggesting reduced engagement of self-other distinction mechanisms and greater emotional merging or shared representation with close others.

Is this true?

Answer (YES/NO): YES